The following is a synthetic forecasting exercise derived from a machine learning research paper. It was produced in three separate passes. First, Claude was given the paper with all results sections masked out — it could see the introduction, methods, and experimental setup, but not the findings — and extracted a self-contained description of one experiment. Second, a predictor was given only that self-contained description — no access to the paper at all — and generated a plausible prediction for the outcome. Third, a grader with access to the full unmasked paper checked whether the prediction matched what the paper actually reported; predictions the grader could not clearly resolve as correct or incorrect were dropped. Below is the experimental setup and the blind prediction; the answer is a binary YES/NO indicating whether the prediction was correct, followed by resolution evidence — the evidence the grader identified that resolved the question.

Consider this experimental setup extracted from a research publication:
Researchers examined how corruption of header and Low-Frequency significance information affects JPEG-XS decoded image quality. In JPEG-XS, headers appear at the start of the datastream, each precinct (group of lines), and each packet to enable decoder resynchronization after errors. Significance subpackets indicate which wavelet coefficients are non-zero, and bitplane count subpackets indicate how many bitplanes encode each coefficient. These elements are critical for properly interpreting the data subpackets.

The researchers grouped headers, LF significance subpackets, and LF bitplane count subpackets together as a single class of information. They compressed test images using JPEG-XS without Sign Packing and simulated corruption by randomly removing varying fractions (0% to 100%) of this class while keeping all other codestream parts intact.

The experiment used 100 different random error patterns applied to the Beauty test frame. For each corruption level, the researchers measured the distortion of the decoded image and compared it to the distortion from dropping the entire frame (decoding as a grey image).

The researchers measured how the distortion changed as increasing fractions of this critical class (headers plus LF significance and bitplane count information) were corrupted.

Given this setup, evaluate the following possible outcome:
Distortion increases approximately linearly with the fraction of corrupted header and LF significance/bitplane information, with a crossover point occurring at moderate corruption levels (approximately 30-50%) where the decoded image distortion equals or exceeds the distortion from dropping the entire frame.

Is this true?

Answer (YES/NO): NO